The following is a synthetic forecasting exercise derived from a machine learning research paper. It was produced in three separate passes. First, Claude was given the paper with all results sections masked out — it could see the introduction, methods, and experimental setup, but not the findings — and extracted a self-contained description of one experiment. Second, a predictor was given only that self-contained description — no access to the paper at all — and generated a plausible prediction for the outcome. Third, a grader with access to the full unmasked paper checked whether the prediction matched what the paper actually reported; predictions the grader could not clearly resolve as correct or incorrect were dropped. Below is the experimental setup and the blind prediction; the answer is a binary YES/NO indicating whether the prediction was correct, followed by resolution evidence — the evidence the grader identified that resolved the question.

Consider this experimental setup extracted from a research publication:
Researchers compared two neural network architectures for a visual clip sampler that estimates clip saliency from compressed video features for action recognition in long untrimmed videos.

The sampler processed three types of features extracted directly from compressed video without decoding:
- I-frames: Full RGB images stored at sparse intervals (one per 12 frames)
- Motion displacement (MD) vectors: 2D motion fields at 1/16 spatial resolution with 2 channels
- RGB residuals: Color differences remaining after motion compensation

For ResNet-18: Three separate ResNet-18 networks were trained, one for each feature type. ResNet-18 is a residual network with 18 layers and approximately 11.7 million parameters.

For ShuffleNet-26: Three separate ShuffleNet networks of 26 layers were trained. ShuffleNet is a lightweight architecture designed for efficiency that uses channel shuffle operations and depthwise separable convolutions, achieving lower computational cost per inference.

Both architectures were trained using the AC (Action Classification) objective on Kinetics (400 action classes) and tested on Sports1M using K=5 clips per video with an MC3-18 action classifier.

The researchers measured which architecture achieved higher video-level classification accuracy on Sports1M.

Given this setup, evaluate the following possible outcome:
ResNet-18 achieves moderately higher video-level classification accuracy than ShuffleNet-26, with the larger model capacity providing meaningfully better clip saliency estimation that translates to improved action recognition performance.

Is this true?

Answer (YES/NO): NO